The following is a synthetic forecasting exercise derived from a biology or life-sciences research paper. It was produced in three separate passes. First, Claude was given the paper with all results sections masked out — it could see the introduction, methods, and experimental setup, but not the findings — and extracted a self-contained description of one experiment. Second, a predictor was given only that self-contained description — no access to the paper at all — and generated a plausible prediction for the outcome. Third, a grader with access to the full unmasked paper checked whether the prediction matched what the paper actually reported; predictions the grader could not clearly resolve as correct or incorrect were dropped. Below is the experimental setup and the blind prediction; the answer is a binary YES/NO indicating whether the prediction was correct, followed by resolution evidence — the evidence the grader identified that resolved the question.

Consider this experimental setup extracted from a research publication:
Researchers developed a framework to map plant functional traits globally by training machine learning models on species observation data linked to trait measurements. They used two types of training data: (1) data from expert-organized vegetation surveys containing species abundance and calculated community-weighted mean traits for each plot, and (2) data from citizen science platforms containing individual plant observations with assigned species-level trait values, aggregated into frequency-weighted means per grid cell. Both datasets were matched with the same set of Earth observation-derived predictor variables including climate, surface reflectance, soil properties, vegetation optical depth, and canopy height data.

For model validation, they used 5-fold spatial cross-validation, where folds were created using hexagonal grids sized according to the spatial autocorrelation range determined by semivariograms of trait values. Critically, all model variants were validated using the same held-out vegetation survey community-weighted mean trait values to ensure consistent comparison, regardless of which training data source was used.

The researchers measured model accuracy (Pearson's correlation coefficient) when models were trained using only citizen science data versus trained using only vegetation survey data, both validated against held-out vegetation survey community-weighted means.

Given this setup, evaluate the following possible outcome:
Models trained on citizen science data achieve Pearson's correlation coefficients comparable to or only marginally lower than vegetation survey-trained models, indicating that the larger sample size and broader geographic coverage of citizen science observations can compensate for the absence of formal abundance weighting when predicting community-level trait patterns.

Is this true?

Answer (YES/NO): NO